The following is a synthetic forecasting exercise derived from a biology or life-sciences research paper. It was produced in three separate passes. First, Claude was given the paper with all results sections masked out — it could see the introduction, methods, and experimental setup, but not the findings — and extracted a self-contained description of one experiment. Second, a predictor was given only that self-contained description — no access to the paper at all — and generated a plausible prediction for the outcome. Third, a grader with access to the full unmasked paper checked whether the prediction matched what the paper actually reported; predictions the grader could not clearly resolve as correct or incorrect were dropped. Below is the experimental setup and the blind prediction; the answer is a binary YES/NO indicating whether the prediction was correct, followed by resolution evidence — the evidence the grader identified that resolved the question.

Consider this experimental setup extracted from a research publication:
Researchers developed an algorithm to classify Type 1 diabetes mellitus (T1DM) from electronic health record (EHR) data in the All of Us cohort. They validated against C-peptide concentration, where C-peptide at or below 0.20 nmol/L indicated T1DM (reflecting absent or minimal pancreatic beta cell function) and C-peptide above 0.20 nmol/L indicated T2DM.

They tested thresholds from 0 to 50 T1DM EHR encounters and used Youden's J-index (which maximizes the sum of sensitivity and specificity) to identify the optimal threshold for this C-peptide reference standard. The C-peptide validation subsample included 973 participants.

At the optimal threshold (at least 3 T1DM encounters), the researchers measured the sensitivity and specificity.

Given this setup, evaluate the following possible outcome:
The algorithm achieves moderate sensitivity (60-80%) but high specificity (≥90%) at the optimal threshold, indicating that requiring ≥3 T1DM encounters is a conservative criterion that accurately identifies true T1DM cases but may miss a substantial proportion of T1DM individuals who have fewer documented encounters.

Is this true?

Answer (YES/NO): NO